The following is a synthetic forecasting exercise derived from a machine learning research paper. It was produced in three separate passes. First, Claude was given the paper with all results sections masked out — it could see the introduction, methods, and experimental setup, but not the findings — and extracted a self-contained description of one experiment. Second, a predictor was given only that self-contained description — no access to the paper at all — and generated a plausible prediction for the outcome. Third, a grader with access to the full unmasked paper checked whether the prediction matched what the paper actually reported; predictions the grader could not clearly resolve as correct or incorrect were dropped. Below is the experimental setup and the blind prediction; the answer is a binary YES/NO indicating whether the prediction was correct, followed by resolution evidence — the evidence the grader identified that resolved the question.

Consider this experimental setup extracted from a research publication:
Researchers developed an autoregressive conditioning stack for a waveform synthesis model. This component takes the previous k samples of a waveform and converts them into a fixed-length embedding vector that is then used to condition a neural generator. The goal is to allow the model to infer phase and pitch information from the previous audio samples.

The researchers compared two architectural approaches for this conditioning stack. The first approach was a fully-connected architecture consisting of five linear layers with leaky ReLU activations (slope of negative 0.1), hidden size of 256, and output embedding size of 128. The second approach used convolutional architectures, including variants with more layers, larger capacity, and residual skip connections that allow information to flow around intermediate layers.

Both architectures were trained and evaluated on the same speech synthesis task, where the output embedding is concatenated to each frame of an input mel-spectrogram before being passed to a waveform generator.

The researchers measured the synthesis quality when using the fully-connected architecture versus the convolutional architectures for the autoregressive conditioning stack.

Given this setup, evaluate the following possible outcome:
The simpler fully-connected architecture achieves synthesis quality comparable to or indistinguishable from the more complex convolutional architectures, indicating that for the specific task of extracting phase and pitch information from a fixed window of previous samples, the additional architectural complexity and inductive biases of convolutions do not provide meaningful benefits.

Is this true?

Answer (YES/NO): NO